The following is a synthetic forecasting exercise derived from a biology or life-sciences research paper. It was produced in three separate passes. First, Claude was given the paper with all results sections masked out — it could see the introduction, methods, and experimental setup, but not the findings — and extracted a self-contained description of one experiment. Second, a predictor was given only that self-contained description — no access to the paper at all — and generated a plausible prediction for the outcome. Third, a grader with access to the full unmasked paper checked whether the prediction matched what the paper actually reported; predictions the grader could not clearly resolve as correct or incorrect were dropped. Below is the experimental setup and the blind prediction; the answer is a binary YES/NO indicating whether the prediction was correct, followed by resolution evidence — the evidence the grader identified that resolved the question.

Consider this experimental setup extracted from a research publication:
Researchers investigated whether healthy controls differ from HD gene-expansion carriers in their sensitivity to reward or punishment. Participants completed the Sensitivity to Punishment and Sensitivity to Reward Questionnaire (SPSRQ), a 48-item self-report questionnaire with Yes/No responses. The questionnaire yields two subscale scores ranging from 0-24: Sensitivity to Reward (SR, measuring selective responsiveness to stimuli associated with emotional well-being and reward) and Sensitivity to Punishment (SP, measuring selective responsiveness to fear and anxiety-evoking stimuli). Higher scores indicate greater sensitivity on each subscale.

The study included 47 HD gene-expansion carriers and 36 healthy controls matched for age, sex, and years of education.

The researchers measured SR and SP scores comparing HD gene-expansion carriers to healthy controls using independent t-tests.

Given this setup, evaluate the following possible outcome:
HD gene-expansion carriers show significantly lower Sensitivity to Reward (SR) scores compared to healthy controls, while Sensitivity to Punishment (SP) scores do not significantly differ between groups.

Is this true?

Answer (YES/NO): NO